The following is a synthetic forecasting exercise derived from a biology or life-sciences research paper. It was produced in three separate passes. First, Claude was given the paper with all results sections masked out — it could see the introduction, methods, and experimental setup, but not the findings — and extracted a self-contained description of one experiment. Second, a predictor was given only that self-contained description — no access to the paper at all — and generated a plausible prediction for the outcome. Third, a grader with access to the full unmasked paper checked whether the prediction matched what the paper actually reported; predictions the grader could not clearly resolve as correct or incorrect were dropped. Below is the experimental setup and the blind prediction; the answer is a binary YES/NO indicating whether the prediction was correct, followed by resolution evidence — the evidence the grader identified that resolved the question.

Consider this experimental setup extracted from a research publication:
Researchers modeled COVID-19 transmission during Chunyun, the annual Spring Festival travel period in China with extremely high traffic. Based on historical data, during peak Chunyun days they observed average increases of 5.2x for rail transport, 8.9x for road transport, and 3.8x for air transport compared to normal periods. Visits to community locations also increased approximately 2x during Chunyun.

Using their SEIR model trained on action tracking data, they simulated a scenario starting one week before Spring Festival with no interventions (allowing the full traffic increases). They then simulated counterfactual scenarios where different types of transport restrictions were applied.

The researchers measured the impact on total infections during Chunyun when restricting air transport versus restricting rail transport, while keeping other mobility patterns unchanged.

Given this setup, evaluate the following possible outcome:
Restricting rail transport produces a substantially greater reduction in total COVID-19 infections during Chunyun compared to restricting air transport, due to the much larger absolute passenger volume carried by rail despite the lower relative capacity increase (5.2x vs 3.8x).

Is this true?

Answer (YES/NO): YES